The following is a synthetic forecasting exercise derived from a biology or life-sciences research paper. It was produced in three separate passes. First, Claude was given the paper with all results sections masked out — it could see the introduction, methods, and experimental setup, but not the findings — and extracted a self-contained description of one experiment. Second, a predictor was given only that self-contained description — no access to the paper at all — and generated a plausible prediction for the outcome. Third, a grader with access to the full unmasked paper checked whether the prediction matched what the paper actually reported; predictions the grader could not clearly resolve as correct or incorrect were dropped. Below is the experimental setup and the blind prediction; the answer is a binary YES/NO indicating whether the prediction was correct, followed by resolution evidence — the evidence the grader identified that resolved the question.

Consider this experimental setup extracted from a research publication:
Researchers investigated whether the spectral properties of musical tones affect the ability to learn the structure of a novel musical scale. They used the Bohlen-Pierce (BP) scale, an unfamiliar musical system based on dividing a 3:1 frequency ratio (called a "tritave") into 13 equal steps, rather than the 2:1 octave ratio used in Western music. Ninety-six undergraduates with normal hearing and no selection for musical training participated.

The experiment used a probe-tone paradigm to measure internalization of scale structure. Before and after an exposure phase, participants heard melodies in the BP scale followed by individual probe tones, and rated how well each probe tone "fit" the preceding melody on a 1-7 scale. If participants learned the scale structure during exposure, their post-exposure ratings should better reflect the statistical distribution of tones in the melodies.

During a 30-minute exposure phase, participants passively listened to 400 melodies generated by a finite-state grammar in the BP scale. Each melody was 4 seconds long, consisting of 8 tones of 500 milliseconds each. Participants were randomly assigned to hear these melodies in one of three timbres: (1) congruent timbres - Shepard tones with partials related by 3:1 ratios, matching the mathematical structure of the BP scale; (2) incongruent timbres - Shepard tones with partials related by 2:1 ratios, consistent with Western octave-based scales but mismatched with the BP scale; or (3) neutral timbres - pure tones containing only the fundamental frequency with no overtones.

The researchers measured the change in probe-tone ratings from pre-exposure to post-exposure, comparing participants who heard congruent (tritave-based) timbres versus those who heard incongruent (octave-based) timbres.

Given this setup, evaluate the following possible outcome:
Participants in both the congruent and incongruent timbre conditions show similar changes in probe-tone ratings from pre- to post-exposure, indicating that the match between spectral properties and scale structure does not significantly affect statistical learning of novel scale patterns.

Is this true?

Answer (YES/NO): NO